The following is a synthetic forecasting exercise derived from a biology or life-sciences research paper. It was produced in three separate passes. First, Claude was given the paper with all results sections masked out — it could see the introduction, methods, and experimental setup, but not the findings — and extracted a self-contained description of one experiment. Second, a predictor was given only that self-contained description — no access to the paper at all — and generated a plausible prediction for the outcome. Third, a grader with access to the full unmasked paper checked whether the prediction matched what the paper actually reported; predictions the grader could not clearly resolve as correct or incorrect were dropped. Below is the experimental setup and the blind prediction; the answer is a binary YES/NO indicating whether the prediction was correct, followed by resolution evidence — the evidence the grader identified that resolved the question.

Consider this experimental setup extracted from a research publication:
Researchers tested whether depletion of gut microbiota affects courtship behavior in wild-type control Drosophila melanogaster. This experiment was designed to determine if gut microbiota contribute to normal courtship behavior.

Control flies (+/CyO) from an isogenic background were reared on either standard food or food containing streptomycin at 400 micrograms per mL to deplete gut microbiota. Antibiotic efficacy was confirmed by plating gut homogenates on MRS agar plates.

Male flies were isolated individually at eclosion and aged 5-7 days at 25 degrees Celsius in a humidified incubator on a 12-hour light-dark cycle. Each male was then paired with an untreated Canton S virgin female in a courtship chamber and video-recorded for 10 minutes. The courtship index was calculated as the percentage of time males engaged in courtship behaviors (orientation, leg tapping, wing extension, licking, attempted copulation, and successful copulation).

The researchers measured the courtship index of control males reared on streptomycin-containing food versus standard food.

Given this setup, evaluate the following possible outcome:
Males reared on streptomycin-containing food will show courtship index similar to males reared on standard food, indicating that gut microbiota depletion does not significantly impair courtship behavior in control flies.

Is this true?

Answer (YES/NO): NO